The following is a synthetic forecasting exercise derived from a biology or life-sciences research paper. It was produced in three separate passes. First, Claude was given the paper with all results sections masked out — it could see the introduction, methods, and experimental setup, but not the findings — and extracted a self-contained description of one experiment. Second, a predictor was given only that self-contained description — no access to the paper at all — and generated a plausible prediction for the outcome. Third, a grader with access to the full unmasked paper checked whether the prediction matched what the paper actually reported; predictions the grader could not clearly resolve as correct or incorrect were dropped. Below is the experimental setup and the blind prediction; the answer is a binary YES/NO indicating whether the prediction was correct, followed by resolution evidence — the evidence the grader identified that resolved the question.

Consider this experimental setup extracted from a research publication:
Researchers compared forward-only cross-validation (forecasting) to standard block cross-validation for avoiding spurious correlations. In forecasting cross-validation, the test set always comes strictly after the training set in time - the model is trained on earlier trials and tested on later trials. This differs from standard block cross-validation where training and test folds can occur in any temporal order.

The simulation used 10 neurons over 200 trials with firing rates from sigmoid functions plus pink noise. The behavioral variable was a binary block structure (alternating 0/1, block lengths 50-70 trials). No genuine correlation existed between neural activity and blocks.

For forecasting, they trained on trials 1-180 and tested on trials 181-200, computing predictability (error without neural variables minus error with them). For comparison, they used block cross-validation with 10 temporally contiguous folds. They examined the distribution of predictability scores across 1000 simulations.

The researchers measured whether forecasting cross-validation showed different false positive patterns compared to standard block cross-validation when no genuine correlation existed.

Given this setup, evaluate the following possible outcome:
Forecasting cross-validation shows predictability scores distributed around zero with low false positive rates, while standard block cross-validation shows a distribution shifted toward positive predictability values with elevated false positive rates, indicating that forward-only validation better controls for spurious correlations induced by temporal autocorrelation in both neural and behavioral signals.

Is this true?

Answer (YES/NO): YES